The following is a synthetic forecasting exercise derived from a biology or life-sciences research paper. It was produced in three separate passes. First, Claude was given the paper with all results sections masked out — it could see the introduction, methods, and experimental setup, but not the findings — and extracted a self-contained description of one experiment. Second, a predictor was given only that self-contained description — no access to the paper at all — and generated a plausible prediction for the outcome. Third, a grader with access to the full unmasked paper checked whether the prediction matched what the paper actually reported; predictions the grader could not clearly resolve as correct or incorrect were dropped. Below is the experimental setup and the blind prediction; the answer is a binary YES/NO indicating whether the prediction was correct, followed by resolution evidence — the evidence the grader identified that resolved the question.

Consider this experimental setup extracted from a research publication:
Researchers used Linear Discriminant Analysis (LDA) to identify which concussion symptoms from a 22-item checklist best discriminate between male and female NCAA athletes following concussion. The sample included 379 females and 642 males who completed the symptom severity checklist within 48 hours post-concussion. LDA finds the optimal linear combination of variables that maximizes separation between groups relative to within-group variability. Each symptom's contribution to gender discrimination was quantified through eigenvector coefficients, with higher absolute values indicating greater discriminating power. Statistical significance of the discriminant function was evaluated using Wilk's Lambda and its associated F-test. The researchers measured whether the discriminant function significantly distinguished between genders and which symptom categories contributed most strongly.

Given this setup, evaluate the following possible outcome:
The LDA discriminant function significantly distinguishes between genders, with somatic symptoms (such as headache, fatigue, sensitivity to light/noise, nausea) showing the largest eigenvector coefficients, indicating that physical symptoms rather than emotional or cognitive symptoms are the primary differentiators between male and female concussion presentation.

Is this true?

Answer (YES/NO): NO